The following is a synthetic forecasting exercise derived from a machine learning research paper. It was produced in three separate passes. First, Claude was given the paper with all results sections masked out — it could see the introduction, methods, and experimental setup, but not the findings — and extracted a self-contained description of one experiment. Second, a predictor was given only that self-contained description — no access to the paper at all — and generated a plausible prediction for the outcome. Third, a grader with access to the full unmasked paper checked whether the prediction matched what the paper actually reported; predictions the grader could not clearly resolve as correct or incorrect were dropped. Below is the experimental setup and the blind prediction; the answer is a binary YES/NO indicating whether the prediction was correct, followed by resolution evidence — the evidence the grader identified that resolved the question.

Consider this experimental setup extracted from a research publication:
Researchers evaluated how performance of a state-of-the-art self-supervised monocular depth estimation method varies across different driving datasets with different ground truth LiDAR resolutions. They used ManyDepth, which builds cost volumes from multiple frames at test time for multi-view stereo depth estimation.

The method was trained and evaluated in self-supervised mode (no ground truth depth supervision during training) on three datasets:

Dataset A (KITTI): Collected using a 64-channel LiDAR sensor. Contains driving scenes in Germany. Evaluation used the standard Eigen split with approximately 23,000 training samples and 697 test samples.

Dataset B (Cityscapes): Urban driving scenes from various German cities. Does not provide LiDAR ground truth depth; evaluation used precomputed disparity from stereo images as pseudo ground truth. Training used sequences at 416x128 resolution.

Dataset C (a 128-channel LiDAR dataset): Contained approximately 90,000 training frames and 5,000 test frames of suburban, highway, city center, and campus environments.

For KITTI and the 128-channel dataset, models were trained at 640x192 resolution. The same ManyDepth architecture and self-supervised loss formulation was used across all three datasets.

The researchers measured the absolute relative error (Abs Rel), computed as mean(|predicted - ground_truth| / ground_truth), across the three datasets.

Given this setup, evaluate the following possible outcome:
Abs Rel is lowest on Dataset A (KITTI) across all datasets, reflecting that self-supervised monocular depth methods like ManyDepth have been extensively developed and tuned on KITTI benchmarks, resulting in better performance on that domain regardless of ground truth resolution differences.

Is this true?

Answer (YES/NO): NO